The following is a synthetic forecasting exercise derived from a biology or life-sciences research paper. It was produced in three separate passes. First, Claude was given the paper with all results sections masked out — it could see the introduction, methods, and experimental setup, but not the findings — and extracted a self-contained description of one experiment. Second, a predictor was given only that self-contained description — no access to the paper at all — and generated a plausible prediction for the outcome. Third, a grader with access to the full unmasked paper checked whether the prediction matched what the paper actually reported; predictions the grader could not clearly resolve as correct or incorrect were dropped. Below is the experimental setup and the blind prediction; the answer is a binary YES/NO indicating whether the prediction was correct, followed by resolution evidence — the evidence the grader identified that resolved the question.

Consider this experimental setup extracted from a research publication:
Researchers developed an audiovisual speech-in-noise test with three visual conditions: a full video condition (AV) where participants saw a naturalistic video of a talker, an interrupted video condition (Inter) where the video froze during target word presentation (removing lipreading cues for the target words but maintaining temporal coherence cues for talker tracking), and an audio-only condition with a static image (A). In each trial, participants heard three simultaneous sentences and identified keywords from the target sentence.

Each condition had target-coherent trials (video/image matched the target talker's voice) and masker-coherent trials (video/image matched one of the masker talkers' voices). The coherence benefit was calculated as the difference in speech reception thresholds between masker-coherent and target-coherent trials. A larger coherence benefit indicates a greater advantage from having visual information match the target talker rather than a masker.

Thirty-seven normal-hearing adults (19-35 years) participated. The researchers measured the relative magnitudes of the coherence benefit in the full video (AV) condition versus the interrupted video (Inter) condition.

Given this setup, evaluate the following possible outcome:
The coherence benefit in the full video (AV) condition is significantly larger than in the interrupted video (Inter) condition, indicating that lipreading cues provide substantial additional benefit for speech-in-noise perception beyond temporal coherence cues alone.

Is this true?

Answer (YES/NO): YES